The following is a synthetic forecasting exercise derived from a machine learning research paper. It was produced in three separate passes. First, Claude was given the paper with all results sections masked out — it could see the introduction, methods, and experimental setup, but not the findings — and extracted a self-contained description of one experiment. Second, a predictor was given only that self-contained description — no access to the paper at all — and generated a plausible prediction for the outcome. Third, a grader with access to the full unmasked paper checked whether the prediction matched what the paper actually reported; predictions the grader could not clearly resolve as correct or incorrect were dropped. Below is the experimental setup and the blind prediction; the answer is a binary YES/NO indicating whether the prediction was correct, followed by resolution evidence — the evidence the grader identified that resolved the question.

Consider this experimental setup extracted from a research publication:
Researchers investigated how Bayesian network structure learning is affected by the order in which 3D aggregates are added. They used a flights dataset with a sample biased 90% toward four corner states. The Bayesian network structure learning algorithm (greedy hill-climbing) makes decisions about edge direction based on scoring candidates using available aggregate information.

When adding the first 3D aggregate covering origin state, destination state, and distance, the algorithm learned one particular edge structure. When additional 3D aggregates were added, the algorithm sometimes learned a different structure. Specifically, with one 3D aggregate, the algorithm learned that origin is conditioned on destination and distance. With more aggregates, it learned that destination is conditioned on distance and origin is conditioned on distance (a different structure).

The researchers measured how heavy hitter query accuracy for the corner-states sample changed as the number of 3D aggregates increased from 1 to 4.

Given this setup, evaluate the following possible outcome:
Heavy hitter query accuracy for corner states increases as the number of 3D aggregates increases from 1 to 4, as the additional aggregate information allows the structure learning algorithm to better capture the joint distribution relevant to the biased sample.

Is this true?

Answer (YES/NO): NO